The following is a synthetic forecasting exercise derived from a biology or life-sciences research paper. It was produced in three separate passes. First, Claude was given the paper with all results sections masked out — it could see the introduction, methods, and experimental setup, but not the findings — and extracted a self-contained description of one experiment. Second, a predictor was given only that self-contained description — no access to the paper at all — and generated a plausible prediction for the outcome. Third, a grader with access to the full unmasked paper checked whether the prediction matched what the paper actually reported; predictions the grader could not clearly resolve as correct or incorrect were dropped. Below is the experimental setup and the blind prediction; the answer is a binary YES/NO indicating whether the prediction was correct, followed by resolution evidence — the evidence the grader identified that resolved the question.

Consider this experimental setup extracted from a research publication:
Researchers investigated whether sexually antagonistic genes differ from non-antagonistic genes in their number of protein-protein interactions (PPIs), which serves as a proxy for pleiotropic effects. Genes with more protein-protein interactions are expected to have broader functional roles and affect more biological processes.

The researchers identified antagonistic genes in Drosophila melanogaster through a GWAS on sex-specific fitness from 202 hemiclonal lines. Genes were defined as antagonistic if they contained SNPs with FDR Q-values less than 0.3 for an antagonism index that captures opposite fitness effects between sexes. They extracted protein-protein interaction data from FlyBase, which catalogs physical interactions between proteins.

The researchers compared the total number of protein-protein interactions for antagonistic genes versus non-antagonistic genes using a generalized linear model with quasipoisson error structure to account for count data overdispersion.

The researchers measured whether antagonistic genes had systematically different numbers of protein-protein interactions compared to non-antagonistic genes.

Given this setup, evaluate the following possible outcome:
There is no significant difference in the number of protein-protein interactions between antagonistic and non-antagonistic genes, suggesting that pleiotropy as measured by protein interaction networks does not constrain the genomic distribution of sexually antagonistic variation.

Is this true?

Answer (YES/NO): YES